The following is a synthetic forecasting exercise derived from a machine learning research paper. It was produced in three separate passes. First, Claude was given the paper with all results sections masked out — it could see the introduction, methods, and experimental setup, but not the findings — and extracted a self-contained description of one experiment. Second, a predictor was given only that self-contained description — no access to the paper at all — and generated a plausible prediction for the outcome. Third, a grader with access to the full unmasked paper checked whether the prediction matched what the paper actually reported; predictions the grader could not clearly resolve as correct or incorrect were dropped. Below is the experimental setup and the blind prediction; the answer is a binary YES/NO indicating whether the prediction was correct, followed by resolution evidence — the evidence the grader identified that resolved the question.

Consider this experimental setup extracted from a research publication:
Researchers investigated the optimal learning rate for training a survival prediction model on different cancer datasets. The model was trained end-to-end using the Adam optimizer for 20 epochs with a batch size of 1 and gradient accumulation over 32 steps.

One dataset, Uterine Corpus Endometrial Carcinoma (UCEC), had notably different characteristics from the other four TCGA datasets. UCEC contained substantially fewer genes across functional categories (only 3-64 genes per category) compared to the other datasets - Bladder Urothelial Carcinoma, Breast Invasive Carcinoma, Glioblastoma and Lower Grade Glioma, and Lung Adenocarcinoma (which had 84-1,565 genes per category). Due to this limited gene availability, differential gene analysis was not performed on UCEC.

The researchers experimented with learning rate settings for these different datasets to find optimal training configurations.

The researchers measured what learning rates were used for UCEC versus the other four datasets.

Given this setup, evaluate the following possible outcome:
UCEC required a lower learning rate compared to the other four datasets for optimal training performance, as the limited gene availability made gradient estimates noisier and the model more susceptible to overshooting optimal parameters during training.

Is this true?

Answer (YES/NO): YES